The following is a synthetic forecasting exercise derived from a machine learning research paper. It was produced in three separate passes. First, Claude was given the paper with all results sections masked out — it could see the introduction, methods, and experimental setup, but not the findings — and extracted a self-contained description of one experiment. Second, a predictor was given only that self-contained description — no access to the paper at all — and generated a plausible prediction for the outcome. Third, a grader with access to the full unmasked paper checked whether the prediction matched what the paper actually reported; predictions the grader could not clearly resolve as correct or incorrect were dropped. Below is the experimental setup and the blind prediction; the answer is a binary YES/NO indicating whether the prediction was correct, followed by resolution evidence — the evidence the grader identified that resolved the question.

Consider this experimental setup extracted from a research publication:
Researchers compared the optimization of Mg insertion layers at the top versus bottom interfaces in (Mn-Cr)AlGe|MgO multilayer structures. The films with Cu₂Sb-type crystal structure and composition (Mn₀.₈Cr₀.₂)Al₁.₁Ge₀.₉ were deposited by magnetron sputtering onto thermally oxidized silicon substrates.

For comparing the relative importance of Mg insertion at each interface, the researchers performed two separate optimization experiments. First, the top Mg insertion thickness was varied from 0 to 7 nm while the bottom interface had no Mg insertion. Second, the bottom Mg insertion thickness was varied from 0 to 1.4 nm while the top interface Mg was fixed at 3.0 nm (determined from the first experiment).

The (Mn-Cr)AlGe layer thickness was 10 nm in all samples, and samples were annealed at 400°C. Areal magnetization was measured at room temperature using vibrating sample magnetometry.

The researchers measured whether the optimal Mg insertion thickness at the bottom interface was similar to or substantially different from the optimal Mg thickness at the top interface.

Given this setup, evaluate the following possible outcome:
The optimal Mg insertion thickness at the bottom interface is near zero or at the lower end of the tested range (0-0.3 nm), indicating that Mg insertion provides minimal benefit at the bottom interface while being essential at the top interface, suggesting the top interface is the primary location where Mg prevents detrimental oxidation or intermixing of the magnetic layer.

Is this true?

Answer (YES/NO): NO